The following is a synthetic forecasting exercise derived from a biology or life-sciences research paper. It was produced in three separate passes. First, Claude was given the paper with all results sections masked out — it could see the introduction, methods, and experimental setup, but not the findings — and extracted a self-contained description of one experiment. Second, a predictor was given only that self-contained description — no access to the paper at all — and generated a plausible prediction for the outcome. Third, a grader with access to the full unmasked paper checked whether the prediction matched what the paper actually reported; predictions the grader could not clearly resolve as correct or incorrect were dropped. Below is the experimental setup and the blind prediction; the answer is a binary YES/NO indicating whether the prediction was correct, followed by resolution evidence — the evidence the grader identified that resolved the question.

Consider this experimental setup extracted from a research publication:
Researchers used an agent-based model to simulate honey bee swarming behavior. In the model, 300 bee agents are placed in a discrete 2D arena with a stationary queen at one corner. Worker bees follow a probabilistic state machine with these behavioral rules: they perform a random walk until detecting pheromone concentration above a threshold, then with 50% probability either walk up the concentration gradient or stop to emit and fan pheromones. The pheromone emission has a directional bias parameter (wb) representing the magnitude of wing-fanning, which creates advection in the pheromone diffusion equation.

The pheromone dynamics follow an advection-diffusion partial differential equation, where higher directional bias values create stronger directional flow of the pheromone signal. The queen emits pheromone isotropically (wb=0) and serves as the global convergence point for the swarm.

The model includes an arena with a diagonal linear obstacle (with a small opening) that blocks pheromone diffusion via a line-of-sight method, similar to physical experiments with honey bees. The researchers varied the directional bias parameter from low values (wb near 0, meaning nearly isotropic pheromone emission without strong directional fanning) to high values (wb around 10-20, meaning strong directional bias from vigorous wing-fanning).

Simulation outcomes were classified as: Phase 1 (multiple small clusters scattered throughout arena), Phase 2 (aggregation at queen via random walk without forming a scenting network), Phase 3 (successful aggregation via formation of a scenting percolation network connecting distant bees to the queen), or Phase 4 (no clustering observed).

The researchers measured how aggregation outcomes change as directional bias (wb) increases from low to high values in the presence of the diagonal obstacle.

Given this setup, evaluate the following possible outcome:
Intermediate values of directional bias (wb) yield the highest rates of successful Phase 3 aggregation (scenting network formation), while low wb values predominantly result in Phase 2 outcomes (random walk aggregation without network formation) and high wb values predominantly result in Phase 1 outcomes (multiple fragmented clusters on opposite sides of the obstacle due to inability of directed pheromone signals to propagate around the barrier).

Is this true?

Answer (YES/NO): NO